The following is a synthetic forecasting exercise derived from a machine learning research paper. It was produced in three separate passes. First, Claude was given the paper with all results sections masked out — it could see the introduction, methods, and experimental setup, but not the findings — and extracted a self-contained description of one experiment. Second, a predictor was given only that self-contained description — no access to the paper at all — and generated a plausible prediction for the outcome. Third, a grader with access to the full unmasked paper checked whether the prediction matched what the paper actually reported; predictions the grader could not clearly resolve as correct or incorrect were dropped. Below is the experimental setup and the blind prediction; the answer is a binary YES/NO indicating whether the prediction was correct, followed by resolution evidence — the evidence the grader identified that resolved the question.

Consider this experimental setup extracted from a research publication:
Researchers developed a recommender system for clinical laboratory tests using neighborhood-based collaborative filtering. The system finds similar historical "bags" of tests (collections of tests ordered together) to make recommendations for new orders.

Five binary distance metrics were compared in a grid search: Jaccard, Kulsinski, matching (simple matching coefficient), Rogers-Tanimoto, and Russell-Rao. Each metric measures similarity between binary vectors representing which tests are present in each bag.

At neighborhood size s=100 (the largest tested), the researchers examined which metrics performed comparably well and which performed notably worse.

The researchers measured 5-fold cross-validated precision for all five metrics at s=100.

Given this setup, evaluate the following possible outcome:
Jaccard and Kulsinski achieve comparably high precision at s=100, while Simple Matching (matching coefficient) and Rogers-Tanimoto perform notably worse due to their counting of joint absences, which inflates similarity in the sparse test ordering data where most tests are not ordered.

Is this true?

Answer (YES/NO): YES